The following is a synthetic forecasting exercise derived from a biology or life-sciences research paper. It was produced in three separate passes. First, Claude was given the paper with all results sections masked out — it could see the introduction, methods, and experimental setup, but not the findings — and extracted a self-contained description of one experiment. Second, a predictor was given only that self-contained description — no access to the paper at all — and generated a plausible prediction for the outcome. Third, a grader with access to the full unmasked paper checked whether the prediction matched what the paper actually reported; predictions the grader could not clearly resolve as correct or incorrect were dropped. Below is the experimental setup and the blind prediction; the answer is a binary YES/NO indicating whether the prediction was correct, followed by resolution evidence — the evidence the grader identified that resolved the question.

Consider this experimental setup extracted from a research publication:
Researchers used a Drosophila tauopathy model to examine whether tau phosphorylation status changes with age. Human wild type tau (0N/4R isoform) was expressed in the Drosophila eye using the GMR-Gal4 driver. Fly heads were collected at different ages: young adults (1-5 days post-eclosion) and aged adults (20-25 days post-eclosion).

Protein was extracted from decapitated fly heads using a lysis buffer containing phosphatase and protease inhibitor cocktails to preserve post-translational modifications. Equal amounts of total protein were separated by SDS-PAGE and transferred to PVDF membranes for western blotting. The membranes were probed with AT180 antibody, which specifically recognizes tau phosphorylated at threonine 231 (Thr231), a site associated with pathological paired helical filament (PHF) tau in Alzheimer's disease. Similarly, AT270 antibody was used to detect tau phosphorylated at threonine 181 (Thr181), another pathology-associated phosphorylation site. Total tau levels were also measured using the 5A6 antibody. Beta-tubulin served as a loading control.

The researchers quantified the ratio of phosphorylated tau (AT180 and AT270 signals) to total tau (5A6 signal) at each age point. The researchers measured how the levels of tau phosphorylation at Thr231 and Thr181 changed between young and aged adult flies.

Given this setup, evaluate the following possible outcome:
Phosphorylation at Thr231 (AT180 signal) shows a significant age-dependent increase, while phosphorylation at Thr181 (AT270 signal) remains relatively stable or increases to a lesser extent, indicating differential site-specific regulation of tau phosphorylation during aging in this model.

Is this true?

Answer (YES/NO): NO